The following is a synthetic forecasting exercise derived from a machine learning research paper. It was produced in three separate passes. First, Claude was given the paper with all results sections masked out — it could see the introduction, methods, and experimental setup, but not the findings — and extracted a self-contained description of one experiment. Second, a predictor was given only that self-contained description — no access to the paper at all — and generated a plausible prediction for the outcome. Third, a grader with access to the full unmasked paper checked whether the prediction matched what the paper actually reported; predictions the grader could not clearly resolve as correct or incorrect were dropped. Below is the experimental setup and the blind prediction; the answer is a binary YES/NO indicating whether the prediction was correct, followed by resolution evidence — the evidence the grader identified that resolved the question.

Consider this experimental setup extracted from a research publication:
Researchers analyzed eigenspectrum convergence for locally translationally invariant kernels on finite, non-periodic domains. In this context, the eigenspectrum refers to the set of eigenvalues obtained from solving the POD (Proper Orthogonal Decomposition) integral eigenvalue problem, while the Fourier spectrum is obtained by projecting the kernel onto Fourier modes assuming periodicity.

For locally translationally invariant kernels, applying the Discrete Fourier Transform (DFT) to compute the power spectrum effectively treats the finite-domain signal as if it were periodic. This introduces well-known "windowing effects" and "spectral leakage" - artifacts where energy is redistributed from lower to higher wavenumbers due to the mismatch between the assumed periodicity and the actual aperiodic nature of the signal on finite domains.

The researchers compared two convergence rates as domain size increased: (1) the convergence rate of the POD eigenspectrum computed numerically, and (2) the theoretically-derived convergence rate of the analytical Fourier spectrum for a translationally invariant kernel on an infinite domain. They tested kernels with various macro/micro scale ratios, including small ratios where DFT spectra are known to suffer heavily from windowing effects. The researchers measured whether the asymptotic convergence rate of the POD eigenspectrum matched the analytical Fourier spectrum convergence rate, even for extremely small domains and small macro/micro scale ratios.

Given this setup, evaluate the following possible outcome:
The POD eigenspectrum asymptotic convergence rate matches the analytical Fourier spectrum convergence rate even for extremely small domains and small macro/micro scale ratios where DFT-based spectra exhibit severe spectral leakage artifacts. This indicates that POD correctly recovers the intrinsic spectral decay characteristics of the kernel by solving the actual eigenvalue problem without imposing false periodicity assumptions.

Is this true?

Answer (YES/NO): YES